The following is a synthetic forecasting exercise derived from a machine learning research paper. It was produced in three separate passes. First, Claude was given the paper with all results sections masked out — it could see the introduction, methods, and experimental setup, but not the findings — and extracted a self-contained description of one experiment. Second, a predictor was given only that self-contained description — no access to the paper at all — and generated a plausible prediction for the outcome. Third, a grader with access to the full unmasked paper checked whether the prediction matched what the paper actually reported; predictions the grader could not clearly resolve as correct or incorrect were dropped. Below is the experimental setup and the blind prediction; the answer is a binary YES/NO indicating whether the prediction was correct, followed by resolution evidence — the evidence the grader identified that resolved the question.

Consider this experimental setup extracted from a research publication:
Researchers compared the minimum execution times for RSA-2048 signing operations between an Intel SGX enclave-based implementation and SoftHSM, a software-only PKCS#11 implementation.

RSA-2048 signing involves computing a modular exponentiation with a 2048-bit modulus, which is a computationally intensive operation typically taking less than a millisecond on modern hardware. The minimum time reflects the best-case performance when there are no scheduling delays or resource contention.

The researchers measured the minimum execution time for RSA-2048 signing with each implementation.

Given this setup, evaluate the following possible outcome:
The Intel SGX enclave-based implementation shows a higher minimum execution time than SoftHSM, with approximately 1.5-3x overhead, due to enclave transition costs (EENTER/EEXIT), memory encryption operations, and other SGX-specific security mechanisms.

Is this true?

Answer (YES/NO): NO